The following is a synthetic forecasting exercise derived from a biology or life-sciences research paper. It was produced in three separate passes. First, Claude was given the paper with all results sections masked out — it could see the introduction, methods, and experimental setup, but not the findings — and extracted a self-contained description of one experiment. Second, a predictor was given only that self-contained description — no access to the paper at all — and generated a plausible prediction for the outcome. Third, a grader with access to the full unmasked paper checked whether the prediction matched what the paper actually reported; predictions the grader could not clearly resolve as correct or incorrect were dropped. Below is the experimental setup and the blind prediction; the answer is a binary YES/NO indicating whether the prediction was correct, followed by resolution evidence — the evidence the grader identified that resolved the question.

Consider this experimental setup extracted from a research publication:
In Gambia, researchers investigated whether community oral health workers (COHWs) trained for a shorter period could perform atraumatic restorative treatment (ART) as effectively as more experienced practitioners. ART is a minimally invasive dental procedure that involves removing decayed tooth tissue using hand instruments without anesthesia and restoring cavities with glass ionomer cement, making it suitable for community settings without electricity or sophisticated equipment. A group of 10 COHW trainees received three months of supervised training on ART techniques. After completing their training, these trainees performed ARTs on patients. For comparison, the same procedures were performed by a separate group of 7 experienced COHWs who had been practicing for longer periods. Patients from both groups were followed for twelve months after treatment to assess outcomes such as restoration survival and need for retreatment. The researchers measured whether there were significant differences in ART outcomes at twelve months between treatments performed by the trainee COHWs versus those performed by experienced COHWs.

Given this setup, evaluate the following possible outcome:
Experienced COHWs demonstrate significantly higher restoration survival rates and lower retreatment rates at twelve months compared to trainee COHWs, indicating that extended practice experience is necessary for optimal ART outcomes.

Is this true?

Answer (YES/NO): NO